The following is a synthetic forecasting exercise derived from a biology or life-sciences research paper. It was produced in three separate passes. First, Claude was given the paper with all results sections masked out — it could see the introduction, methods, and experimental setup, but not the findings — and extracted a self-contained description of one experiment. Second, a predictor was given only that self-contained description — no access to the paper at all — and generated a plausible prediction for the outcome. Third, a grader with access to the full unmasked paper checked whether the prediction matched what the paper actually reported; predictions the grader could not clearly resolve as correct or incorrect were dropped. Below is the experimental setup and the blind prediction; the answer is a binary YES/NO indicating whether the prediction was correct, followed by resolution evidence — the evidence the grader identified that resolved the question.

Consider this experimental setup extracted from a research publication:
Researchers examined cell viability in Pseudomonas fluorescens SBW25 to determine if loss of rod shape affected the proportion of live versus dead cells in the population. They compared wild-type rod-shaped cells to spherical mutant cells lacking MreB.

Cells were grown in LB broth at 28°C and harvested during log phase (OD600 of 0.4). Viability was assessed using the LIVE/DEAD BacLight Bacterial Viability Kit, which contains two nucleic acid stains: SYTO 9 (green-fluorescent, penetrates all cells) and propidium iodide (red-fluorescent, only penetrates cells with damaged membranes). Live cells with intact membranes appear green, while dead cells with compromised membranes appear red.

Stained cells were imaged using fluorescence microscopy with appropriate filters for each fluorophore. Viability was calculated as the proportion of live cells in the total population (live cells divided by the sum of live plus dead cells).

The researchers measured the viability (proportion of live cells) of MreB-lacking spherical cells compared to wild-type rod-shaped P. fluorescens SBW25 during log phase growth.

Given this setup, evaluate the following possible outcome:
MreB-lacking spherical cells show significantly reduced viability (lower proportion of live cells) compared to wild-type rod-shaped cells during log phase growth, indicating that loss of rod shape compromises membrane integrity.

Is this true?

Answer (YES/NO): YES